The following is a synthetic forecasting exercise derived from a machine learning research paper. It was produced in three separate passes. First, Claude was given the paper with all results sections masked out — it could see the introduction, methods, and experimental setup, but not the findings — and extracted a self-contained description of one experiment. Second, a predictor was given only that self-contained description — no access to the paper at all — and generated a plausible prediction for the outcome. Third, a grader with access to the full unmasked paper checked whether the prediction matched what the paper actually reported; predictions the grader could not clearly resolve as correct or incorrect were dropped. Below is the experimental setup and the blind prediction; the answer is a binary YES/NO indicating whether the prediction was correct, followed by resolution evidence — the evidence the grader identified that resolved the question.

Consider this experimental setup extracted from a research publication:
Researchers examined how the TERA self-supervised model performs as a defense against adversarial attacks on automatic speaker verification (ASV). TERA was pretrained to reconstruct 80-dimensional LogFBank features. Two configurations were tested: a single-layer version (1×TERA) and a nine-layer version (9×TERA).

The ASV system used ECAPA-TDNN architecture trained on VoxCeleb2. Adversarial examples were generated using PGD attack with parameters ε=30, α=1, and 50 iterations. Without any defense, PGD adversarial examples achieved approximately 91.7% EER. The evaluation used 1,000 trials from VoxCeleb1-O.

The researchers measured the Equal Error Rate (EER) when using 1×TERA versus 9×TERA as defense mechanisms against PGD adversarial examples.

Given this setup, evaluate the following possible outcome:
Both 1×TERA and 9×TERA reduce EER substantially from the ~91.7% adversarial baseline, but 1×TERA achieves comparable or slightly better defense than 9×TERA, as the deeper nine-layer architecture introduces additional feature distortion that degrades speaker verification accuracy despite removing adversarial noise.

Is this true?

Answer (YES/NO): NO